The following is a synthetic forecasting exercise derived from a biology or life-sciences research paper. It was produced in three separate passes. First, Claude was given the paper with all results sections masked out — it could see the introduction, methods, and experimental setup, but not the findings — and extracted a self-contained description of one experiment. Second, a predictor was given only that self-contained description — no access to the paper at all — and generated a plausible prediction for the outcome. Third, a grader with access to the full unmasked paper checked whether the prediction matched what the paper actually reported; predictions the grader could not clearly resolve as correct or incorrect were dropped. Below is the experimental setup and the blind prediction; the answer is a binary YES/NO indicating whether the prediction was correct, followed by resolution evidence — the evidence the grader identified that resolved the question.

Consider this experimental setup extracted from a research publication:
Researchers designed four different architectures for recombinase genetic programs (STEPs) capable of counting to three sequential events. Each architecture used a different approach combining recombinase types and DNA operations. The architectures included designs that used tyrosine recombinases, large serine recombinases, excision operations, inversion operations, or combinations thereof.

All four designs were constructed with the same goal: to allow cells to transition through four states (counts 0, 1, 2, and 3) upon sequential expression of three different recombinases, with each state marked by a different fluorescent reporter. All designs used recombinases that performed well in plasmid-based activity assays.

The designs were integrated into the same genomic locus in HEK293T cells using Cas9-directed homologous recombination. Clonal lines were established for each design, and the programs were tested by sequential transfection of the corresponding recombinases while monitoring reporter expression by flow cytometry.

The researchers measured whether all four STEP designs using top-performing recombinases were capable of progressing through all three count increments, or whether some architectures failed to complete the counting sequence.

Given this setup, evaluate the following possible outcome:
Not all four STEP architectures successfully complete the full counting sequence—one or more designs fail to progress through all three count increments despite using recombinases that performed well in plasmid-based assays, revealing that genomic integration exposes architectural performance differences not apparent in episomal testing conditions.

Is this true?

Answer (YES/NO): NO